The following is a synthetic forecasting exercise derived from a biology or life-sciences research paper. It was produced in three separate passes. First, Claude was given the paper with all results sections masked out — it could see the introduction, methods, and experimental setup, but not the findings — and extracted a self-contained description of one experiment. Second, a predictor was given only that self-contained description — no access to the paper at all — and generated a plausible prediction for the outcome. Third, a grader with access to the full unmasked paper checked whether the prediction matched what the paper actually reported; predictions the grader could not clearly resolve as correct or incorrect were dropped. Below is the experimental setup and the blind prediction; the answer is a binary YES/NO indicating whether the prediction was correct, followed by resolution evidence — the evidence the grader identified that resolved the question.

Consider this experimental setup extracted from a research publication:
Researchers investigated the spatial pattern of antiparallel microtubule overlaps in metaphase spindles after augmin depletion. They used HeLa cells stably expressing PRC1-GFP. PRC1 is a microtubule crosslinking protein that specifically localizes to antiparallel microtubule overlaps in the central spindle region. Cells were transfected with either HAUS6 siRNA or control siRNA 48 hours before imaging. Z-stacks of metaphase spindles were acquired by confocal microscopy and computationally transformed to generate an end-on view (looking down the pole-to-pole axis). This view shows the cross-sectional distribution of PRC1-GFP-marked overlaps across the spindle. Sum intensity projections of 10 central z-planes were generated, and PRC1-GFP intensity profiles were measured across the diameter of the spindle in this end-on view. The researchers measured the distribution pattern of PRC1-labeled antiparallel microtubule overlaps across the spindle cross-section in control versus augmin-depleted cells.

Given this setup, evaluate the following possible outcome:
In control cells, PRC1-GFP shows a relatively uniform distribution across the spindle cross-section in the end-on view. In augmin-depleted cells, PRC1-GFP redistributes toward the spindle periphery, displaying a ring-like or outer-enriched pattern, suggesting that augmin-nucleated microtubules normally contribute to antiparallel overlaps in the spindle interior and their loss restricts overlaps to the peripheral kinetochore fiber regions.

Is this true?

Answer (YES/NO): YES